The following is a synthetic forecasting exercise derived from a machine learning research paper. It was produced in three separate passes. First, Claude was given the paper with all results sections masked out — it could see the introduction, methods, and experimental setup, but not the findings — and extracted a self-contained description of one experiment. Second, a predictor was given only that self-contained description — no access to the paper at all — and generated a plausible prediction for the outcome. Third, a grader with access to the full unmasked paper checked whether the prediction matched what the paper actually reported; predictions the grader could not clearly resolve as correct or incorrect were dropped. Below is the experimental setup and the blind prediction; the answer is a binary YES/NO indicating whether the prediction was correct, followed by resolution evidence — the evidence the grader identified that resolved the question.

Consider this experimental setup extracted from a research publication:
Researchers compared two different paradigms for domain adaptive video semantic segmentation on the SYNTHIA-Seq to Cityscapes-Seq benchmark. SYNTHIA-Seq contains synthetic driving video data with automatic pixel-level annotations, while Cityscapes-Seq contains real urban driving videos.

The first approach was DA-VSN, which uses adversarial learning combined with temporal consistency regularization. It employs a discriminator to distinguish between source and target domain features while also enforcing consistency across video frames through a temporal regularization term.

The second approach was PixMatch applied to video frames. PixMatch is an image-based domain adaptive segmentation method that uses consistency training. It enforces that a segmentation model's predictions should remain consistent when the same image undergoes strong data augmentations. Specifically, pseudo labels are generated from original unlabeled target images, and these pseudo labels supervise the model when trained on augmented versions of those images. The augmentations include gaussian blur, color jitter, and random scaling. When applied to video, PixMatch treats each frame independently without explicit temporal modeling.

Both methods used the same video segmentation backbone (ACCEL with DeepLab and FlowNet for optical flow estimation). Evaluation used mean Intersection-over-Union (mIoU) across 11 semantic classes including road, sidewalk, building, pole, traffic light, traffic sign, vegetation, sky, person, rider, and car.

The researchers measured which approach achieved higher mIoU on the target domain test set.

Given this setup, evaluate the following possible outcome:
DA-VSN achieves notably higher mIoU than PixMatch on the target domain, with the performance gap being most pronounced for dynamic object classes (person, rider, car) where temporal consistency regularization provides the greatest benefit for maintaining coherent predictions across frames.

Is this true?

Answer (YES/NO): NO